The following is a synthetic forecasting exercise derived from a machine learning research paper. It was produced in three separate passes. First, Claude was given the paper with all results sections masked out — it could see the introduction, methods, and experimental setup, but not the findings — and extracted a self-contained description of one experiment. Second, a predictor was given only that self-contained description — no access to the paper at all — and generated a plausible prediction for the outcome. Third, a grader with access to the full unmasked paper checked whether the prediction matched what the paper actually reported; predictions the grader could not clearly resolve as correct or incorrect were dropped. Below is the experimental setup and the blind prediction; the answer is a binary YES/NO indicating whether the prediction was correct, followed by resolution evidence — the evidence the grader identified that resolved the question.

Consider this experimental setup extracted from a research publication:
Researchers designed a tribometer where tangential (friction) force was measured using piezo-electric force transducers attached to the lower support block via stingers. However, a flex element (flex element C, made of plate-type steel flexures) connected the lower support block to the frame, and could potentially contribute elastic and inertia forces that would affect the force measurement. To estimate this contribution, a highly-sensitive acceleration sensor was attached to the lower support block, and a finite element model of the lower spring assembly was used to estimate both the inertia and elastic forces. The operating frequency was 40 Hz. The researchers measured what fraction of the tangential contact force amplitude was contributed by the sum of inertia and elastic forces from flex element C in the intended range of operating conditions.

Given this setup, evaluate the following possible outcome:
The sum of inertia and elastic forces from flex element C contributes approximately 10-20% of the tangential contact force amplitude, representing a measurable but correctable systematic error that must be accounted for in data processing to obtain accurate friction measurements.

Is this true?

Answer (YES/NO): NO